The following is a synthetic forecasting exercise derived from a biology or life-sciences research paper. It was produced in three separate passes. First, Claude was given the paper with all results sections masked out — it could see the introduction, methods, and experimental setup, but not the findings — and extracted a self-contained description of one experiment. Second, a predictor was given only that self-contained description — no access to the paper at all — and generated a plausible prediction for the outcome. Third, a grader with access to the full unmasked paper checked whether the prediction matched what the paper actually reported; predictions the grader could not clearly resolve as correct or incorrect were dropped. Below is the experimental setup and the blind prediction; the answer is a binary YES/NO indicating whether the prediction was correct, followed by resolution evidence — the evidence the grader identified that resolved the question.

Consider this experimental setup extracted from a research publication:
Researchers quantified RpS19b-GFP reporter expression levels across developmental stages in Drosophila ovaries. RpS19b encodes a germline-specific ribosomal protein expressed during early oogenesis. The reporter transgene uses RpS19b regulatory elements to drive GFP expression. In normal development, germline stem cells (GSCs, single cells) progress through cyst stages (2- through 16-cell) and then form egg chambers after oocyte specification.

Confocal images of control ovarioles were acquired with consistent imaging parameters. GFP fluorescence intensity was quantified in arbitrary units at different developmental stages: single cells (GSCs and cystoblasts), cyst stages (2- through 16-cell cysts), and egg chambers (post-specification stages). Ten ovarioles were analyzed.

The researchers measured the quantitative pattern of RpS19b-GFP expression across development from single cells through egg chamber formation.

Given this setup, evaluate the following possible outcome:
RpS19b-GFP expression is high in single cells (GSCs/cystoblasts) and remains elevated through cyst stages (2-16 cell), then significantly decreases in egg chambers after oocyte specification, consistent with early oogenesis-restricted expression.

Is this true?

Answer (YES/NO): NO